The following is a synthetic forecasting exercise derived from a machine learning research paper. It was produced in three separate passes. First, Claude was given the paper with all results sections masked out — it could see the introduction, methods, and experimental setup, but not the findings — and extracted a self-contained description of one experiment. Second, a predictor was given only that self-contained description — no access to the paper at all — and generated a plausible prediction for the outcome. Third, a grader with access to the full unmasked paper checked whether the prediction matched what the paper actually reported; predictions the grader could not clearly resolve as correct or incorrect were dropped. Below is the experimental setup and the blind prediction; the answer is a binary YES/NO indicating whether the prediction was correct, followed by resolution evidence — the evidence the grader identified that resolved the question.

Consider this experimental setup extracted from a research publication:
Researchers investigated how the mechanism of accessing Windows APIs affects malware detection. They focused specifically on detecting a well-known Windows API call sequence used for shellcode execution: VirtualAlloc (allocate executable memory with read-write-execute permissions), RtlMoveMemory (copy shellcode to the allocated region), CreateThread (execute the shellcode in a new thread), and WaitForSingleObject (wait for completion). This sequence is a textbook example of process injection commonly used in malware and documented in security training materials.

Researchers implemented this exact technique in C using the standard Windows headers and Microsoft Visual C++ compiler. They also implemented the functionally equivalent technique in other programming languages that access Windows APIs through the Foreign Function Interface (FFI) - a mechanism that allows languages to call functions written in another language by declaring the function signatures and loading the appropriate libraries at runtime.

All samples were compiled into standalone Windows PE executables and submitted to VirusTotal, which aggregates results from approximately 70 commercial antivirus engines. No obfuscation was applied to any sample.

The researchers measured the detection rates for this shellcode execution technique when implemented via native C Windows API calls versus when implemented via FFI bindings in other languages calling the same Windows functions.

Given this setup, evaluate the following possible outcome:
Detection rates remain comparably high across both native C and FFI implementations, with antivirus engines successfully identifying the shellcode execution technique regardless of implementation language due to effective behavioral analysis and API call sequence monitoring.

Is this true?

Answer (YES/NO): NO